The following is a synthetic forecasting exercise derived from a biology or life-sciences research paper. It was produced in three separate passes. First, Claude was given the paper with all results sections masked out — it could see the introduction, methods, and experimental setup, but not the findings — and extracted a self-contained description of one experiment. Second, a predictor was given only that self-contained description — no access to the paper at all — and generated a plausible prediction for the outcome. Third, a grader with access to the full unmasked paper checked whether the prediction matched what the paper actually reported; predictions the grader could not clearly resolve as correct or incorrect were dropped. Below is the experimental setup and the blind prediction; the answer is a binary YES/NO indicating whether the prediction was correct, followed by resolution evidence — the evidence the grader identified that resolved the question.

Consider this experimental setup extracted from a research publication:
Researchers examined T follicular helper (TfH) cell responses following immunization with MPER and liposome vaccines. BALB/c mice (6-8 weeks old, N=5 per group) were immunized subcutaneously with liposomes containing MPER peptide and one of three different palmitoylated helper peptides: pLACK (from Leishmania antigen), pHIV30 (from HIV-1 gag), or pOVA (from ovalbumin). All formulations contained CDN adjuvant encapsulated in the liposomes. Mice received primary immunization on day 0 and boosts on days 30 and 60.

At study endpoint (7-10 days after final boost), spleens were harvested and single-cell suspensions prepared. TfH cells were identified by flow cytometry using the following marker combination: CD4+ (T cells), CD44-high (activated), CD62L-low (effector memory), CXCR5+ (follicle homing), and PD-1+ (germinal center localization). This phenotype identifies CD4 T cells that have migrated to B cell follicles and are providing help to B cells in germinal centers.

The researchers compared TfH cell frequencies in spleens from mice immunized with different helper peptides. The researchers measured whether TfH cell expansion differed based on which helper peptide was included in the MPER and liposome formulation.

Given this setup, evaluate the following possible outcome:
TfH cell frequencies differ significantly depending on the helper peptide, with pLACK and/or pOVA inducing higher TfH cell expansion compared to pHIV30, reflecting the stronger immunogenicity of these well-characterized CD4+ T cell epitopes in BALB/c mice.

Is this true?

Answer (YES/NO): NO